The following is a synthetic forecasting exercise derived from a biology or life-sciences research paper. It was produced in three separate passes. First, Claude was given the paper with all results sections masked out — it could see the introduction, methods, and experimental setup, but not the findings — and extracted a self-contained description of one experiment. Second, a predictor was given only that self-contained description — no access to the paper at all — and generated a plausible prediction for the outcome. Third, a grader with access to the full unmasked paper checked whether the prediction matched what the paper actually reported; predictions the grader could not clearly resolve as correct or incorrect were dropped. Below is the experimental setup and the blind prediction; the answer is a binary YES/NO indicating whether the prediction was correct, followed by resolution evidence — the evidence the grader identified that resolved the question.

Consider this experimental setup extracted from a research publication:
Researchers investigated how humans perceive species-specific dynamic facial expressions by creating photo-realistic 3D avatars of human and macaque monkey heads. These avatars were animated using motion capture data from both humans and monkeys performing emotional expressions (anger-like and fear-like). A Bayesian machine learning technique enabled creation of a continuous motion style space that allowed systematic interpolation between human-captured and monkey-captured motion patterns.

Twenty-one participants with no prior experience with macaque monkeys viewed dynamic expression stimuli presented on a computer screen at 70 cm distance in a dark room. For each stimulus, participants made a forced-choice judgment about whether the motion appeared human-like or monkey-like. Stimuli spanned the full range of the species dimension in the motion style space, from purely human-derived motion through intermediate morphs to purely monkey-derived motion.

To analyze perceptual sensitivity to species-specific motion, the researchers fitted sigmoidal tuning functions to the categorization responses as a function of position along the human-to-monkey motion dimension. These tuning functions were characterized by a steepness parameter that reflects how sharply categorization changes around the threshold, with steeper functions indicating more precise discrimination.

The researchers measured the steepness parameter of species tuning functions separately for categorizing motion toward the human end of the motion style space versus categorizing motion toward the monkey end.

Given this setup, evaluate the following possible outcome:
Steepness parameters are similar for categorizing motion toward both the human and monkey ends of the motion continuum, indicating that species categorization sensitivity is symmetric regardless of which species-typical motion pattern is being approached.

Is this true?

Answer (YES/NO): YES